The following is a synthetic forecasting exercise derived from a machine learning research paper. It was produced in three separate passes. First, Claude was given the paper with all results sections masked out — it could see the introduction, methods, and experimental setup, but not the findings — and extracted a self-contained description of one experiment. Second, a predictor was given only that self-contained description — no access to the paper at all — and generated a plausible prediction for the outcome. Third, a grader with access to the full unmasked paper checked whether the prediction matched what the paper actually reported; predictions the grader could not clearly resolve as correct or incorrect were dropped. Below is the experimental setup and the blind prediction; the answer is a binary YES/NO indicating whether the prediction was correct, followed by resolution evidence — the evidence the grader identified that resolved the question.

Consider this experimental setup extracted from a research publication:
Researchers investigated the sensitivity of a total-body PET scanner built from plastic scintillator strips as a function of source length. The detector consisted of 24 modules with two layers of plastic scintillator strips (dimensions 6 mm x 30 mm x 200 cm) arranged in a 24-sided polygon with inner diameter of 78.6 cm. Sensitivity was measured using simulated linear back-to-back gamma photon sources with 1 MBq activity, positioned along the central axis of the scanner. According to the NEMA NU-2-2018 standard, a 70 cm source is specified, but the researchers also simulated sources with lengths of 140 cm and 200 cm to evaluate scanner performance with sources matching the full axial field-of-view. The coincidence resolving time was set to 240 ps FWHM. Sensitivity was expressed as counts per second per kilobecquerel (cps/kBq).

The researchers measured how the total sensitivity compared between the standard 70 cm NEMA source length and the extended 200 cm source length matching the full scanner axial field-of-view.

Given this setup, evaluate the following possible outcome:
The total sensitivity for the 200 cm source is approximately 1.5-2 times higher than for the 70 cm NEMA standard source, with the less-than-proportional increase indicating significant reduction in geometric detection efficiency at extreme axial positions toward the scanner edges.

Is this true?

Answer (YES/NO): YES